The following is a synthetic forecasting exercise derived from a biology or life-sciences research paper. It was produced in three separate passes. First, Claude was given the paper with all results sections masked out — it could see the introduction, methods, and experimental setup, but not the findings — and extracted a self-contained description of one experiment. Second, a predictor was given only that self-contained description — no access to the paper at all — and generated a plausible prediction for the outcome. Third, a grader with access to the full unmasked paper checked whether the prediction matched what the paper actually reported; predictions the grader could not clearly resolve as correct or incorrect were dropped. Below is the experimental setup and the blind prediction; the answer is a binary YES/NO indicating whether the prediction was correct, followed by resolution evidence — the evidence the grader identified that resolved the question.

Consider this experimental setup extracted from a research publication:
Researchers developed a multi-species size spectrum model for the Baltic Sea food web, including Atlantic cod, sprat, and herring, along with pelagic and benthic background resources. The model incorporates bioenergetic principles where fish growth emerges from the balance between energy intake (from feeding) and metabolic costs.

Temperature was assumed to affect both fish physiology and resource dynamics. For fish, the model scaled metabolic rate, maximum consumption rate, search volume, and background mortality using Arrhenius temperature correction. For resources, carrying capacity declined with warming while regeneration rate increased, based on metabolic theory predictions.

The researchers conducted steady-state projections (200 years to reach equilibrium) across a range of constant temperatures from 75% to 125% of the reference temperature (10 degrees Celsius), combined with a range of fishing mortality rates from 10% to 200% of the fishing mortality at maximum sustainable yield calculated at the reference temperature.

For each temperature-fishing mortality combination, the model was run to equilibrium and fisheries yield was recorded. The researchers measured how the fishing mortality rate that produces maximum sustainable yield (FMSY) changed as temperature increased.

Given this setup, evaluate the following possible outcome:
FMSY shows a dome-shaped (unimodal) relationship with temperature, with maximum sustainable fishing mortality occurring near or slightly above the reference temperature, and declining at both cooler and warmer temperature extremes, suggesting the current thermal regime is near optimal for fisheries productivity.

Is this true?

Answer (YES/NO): NO